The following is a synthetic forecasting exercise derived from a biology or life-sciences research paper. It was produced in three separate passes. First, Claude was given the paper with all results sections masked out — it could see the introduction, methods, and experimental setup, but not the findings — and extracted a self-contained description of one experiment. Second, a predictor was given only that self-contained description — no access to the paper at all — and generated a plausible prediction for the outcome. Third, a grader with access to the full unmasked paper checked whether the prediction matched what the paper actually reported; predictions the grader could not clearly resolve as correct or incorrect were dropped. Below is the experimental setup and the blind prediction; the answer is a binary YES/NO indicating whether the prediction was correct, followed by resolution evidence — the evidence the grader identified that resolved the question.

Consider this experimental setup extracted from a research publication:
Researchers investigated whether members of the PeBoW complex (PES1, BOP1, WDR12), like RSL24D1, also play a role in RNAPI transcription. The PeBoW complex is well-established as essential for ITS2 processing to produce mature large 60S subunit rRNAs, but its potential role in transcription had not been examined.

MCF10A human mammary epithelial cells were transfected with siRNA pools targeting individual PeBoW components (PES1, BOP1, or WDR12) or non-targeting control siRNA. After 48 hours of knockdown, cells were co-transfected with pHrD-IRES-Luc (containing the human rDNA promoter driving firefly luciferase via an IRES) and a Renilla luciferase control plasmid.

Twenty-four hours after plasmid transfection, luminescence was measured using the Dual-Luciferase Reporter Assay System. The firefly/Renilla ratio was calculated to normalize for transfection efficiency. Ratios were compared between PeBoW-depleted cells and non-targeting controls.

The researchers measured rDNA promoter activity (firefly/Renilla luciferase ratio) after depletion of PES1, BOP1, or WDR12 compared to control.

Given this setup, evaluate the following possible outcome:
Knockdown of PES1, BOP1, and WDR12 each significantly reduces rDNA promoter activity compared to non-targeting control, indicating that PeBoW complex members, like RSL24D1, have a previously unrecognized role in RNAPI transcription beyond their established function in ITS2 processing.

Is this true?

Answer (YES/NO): YES